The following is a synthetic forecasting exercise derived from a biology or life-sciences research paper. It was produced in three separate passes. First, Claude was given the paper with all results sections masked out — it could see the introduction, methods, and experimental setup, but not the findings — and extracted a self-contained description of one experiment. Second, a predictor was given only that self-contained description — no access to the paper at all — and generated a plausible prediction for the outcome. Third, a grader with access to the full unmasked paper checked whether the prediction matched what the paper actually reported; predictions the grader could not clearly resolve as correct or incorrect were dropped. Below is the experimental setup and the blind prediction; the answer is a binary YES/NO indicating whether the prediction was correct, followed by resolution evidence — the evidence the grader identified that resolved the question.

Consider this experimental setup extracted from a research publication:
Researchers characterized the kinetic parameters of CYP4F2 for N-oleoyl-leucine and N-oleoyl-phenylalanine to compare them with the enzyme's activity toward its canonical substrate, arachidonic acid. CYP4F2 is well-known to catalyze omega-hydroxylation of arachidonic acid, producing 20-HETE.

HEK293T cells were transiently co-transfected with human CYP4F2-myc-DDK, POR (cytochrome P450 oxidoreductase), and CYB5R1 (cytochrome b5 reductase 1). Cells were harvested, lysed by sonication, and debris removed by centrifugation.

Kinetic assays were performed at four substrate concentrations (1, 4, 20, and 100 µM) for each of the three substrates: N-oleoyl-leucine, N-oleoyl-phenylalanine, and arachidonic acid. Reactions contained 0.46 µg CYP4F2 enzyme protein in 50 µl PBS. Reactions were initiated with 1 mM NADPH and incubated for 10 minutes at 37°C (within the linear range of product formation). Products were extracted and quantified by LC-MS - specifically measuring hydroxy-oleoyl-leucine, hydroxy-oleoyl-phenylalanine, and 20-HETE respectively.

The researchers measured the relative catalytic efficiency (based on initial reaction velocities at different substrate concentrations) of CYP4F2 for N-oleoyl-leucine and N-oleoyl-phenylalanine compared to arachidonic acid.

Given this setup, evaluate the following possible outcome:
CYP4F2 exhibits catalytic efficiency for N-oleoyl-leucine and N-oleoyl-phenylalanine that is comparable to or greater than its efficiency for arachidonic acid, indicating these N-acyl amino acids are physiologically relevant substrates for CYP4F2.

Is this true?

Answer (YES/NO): YES